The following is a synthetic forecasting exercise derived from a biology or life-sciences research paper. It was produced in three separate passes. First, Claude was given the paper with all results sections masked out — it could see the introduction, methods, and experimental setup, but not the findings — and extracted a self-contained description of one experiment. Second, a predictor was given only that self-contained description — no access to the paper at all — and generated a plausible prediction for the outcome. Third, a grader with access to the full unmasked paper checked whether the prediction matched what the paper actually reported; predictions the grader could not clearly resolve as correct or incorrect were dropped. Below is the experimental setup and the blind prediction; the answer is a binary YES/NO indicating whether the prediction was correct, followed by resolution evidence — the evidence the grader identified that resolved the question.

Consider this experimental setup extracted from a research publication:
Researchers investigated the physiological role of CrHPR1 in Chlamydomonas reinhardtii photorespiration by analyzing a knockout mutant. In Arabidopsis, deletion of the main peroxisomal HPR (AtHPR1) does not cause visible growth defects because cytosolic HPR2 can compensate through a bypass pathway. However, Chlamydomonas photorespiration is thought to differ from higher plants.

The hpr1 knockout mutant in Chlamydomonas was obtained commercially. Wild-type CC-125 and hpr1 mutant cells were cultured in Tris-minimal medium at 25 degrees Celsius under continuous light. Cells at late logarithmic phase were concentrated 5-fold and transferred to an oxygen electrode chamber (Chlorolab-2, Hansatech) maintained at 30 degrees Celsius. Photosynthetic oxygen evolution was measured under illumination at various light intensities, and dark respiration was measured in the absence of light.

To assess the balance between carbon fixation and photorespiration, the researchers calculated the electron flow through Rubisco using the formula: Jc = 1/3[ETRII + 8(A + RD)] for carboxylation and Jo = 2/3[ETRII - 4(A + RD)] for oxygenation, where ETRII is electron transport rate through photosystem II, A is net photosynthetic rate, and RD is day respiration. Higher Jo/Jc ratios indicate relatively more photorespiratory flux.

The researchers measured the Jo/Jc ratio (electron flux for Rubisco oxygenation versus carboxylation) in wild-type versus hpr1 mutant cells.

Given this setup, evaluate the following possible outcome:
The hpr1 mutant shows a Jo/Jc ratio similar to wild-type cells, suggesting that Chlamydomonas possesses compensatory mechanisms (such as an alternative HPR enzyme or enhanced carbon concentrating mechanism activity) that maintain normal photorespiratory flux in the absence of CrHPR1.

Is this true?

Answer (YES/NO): NO